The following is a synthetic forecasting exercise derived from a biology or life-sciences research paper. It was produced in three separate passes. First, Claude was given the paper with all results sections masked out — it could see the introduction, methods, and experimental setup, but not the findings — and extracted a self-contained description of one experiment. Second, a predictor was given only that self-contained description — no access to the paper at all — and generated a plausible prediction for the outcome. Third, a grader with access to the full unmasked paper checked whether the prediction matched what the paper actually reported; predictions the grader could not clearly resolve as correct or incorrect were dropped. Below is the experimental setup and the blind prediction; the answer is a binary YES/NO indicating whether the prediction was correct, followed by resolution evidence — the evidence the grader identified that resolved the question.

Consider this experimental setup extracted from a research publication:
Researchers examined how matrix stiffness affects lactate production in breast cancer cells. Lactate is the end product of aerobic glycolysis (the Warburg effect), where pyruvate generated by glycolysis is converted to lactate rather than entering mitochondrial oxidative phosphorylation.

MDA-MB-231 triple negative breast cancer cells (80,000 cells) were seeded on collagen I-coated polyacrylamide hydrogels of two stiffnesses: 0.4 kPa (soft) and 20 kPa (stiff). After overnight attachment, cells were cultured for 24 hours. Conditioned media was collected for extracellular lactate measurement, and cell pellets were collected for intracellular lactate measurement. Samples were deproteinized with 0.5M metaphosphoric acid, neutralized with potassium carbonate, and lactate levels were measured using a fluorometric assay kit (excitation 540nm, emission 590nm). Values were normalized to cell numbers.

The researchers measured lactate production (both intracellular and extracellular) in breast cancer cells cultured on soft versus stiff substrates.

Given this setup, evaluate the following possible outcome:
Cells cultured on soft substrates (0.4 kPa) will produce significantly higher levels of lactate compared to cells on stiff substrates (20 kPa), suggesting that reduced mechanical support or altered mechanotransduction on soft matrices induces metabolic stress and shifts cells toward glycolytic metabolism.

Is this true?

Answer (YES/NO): YES